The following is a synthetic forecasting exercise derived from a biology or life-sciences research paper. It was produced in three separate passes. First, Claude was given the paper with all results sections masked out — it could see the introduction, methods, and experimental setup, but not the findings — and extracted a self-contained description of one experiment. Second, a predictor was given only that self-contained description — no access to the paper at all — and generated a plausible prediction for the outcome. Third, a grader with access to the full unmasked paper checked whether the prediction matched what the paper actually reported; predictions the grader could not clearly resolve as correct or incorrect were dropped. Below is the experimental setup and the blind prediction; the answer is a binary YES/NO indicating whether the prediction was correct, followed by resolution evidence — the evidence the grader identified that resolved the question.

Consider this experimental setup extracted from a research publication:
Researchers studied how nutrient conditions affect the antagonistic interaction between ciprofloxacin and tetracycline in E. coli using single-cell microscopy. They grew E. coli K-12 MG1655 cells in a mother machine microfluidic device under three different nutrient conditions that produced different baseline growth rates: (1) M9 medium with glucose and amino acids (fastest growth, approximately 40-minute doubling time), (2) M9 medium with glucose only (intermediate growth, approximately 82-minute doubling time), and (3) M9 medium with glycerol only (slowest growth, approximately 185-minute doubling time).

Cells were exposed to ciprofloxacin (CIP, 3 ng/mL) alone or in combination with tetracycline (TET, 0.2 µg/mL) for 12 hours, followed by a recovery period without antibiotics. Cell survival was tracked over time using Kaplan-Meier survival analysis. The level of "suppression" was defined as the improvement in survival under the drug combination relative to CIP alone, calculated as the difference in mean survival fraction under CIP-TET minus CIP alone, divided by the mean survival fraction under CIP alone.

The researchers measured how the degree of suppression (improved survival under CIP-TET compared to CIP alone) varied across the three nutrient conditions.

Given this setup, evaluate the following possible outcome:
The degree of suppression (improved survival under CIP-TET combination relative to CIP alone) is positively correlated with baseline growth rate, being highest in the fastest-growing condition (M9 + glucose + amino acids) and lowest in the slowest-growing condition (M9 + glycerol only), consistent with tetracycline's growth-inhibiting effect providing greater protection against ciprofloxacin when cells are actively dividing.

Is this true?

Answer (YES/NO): YES